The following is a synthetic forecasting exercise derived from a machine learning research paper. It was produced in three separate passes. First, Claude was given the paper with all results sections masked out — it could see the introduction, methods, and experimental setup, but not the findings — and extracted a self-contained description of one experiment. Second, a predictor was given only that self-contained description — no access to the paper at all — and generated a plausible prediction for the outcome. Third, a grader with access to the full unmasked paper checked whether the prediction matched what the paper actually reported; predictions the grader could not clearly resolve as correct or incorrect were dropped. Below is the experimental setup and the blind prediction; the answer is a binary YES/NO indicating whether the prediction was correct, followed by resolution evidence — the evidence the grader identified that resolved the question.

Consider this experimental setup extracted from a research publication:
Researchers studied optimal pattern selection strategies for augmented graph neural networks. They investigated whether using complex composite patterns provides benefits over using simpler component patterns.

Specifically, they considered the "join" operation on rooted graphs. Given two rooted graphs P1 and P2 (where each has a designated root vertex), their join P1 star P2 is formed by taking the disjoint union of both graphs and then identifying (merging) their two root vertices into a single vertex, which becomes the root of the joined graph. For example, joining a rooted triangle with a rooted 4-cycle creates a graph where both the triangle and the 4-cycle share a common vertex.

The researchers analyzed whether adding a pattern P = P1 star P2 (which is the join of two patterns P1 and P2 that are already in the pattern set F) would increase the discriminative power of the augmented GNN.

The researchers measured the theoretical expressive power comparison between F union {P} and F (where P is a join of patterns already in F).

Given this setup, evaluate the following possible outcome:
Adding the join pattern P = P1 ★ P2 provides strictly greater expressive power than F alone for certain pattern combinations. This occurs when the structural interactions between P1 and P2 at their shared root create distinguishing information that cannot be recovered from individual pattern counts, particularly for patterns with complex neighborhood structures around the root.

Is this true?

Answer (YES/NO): NO